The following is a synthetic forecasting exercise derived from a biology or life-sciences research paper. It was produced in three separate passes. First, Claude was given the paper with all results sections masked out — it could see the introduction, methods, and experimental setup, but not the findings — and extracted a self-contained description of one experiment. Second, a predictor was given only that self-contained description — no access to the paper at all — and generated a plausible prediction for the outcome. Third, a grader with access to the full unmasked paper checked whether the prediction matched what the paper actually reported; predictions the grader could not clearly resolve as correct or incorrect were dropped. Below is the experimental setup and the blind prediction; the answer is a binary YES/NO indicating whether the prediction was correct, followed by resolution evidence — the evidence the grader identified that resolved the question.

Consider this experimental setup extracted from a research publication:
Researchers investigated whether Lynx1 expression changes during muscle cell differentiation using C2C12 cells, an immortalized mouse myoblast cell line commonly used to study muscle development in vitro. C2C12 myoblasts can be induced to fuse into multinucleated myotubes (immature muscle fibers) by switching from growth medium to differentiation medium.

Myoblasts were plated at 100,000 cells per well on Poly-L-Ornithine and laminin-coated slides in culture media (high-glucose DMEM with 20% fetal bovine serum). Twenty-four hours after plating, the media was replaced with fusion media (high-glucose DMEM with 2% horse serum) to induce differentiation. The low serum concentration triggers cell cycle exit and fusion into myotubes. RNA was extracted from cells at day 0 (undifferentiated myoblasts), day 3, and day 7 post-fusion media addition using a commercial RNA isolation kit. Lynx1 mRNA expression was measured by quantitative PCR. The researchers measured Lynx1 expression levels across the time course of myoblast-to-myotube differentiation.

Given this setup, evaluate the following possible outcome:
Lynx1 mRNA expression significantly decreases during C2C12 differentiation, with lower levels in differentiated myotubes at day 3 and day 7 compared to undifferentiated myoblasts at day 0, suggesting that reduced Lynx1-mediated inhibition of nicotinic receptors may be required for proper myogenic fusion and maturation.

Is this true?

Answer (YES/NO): NO